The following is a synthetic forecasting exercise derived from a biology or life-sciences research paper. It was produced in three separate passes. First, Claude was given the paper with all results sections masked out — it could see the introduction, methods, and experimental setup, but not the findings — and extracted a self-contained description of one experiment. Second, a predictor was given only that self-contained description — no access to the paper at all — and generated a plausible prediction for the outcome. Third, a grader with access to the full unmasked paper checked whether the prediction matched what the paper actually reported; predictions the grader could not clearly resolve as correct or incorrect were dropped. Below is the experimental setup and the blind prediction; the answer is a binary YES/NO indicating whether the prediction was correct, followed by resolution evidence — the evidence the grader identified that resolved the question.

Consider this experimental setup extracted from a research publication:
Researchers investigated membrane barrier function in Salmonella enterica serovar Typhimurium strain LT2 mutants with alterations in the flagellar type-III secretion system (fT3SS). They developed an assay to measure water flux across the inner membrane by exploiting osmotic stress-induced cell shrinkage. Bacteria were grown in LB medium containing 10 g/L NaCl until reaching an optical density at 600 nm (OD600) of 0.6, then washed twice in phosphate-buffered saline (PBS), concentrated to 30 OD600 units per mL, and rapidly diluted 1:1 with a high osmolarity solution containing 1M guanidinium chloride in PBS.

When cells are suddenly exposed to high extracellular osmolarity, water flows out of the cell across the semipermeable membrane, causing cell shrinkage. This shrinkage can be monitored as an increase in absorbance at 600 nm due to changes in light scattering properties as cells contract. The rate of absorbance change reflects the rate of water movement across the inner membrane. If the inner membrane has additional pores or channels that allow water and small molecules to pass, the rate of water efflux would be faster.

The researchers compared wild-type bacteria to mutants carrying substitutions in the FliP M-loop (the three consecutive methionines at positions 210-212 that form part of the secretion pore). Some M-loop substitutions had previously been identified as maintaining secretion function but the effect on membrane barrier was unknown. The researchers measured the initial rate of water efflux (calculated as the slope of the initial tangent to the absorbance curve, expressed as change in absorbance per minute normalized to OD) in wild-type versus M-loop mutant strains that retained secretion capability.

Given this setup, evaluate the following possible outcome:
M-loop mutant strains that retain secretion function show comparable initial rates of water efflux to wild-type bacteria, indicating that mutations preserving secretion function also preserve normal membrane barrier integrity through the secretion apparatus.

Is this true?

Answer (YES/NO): NO